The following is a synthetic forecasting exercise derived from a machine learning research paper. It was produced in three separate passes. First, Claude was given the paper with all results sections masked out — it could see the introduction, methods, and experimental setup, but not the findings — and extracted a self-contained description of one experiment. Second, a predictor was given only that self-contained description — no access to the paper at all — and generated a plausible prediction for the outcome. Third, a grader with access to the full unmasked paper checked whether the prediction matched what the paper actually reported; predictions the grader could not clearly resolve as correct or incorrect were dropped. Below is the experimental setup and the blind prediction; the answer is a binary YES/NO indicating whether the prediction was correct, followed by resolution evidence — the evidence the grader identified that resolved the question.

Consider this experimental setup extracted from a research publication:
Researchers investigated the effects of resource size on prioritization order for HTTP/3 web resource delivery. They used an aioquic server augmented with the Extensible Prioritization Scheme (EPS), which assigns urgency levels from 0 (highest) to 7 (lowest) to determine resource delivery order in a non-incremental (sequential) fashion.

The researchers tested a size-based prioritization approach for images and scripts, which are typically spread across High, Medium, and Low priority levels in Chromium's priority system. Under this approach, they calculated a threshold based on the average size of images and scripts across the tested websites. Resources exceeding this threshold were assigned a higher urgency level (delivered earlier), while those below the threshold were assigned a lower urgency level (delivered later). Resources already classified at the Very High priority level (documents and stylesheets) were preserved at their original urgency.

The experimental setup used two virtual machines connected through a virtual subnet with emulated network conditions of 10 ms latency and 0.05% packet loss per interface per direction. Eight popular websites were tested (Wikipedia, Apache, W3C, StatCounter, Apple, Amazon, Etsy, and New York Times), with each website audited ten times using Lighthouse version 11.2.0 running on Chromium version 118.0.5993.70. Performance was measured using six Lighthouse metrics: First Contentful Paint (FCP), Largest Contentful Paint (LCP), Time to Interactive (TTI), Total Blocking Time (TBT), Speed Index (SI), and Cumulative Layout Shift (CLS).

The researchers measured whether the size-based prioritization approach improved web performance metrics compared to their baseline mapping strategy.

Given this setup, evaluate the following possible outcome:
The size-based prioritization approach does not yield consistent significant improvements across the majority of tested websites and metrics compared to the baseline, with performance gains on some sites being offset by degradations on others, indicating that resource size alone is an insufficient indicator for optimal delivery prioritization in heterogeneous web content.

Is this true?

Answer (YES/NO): NO